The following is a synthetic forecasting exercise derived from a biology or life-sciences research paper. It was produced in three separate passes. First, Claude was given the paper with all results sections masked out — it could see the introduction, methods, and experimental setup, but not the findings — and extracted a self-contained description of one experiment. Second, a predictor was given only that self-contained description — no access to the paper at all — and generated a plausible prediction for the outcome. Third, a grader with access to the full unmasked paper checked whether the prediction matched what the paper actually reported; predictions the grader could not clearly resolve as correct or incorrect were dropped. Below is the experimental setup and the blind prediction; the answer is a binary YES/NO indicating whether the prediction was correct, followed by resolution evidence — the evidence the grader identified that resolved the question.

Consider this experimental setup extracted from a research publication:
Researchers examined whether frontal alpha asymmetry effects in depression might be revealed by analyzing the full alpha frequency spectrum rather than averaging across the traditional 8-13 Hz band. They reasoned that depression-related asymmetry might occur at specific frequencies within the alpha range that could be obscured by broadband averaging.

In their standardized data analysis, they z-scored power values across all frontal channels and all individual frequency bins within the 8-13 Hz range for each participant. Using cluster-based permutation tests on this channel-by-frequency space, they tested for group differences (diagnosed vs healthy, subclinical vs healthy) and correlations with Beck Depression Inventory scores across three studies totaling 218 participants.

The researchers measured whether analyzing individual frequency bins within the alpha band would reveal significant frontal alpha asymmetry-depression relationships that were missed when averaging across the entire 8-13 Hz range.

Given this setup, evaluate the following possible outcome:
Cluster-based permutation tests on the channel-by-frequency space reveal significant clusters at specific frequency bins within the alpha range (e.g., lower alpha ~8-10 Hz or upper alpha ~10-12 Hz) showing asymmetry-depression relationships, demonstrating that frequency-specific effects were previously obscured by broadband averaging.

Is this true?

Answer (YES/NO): NO